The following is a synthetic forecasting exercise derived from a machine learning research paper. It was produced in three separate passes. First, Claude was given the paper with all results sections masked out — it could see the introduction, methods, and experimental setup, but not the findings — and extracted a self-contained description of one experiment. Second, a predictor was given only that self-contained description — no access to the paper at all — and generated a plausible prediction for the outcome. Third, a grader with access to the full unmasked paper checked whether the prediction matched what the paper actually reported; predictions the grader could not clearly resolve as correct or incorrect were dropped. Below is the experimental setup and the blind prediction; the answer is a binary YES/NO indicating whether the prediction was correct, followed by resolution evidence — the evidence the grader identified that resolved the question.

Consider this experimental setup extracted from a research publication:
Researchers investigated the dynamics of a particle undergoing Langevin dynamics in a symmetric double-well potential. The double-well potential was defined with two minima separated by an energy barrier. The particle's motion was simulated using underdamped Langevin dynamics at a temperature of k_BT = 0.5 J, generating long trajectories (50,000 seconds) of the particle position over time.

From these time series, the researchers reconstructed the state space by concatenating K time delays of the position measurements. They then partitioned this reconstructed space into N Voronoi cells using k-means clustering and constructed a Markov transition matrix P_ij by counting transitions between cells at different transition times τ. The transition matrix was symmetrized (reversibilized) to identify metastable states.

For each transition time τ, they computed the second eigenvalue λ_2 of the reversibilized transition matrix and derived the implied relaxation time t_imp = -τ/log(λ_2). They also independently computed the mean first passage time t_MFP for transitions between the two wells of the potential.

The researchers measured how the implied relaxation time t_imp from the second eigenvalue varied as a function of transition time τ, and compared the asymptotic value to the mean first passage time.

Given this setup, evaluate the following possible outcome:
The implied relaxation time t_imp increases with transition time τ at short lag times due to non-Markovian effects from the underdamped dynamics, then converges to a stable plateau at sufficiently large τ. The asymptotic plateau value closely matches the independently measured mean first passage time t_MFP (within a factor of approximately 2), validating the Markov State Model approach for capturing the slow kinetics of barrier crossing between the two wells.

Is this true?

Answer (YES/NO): NO